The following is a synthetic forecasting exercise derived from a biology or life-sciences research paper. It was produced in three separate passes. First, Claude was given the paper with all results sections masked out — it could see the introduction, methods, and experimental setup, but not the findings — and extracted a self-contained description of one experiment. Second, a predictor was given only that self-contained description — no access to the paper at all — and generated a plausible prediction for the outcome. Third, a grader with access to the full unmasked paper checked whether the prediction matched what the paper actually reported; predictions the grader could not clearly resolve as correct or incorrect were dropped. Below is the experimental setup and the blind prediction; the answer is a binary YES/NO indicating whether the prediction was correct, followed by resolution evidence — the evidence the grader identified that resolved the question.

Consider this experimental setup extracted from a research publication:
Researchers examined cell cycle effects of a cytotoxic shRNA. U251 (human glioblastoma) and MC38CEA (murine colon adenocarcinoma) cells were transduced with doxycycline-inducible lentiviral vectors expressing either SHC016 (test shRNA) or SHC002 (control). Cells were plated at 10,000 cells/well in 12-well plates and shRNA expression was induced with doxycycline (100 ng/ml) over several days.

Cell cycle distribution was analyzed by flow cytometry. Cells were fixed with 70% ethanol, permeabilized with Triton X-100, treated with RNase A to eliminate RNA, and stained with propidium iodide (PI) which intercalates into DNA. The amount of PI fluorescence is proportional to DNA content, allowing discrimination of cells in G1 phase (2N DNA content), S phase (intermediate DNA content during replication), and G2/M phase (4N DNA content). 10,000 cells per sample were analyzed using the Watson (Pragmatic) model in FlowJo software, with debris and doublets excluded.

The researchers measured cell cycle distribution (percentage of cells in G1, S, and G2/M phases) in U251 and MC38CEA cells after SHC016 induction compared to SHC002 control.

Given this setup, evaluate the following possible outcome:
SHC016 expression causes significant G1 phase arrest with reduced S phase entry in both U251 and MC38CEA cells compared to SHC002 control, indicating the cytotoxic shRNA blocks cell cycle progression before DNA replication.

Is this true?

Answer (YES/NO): NO